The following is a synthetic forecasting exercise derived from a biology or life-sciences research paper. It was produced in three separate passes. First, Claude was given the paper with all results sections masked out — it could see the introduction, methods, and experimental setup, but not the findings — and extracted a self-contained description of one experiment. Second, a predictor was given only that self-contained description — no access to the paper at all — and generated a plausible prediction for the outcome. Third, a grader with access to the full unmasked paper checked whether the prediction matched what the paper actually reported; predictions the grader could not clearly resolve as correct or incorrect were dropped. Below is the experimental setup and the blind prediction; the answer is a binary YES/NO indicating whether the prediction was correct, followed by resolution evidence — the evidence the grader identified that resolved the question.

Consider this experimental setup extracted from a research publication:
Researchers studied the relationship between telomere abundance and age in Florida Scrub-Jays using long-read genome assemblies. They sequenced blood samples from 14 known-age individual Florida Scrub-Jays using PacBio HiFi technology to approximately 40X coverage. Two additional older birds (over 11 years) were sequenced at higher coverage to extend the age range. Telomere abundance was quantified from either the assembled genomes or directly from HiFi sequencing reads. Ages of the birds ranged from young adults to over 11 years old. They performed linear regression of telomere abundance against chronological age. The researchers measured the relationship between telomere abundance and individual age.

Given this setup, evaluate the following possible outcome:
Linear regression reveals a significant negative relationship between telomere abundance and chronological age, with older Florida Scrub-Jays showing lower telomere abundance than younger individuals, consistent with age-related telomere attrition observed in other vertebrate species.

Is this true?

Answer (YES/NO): YES